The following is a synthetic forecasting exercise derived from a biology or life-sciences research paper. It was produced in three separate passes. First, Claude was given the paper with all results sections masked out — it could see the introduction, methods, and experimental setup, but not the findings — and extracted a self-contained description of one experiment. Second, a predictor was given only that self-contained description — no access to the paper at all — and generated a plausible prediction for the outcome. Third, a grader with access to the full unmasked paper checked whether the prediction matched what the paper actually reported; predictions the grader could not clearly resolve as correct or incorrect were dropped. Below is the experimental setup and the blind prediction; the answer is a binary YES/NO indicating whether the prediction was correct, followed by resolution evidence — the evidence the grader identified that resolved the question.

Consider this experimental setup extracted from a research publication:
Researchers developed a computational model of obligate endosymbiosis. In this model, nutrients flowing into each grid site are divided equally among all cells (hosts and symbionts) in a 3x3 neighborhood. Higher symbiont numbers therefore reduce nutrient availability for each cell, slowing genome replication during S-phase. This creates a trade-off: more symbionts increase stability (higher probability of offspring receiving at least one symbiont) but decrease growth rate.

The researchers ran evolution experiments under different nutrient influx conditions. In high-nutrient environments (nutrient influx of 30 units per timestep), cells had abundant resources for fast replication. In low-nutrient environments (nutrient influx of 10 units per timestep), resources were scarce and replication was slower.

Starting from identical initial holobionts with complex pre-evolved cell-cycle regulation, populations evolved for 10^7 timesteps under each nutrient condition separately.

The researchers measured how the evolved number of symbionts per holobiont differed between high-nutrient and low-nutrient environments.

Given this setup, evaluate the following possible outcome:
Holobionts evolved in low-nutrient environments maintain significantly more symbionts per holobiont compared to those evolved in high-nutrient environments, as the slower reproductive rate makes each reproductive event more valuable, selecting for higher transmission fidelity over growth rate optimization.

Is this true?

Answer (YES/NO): NO